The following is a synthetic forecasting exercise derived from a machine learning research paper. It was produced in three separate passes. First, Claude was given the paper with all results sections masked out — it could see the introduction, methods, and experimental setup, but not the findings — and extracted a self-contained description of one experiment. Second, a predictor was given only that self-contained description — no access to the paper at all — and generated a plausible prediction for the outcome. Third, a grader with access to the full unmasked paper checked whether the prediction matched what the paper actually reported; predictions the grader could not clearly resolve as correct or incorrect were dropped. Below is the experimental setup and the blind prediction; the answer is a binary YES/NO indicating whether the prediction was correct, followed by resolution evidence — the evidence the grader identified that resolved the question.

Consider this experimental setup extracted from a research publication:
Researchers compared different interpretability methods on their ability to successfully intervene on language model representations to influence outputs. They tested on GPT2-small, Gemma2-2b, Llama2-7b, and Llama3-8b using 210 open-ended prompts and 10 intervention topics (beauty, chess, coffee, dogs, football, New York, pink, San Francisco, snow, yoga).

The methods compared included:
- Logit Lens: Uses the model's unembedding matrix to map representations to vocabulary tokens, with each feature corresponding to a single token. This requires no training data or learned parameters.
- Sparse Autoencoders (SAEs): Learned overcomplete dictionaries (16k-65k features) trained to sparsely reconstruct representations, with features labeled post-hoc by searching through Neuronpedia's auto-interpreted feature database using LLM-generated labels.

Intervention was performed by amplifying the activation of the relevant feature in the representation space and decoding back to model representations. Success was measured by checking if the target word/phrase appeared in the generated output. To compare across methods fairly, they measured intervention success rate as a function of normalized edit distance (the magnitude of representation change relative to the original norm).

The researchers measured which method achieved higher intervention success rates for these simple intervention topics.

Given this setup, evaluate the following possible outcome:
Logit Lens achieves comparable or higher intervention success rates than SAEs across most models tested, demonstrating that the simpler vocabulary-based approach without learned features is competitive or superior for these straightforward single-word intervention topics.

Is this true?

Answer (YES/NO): YES